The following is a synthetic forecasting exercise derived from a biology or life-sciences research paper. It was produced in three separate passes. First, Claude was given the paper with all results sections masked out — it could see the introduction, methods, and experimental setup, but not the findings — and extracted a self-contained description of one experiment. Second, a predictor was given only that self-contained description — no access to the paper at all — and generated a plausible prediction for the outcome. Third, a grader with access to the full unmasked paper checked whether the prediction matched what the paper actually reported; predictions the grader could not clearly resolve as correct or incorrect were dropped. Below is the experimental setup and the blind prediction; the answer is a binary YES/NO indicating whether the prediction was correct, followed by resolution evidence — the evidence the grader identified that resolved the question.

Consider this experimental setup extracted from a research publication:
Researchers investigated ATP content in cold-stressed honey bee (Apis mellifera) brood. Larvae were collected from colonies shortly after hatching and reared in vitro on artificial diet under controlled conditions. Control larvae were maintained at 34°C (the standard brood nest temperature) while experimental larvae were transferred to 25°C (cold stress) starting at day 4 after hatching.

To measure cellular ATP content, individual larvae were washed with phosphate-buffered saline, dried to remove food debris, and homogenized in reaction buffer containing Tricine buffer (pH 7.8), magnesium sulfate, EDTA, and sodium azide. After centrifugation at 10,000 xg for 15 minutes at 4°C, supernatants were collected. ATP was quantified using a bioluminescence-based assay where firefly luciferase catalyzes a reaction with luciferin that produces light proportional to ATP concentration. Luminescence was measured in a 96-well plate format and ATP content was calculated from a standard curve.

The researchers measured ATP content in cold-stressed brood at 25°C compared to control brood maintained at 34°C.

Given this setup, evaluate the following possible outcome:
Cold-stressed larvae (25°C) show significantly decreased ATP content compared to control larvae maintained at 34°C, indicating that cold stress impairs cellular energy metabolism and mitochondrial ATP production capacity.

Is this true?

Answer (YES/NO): NO